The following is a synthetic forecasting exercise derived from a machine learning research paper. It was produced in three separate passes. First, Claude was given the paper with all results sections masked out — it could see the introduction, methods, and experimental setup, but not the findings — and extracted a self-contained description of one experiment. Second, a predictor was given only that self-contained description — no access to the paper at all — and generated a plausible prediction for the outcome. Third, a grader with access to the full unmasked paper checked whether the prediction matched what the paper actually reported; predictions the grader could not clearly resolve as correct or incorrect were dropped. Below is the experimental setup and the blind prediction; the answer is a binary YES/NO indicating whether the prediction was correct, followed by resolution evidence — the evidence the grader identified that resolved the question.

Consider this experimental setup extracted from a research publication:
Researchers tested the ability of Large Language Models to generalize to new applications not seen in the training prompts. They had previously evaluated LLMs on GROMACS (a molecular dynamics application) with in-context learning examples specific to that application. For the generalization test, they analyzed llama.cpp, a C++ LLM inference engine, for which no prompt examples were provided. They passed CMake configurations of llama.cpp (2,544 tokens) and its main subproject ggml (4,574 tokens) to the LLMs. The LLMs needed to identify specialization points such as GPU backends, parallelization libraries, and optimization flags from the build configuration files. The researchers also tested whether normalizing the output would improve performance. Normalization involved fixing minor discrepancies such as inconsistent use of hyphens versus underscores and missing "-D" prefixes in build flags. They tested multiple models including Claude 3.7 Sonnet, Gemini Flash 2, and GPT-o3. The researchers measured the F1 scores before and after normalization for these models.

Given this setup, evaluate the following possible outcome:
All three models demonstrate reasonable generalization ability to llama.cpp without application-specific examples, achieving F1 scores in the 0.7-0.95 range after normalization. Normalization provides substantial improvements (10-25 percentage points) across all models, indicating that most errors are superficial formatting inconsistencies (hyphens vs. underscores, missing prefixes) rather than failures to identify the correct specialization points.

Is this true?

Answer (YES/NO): NO